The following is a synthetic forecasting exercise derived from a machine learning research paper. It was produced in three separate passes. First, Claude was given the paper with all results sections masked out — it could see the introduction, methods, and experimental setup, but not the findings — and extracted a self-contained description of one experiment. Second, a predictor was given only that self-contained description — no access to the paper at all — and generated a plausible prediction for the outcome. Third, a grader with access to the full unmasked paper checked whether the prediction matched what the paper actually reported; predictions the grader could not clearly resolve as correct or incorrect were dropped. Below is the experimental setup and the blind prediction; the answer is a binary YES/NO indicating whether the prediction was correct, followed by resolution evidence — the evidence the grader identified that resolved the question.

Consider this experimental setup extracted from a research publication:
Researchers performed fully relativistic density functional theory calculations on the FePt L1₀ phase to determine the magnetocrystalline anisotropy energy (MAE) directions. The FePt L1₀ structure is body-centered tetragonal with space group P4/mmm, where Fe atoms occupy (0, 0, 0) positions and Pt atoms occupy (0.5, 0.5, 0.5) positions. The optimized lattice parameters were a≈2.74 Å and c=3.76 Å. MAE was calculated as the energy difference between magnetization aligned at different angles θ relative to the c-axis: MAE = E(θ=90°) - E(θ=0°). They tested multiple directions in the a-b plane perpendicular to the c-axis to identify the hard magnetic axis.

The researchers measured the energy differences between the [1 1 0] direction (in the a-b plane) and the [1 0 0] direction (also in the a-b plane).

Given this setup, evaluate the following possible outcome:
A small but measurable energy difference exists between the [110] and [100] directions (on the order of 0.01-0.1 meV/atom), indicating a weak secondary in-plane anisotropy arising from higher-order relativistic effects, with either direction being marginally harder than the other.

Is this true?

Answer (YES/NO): NO